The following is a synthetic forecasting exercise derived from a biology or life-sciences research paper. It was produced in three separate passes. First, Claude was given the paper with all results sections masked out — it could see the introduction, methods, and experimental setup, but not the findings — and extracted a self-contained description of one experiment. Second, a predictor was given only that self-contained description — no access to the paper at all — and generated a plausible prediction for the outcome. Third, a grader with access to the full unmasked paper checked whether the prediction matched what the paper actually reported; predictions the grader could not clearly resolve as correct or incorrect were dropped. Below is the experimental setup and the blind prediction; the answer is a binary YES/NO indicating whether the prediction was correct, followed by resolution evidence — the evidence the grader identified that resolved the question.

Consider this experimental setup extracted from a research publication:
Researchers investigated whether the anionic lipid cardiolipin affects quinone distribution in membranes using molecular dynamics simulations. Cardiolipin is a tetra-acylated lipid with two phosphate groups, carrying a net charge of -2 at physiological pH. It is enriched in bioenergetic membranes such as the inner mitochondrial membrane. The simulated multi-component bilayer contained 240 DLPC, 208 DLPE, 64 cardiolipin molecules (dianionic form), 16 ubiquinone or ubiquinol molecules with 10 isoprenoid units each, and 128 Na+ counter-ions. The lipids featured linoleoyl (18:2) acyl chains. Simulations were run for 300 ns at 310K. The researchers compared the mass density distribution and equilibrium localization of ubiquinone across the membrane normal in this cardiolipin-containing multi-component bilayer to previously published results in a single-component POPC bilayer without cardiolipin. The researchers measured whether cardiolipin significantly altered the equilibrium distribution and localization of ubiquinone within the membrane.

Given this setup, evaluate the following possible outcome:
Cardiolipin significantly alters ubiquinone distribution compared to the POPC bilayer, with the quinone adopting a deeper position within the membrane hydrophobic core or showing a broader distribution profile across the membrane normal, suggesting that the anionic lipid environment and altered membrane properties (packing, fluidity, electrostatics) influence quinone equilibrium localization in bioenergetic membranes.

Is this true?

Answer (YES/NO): NO